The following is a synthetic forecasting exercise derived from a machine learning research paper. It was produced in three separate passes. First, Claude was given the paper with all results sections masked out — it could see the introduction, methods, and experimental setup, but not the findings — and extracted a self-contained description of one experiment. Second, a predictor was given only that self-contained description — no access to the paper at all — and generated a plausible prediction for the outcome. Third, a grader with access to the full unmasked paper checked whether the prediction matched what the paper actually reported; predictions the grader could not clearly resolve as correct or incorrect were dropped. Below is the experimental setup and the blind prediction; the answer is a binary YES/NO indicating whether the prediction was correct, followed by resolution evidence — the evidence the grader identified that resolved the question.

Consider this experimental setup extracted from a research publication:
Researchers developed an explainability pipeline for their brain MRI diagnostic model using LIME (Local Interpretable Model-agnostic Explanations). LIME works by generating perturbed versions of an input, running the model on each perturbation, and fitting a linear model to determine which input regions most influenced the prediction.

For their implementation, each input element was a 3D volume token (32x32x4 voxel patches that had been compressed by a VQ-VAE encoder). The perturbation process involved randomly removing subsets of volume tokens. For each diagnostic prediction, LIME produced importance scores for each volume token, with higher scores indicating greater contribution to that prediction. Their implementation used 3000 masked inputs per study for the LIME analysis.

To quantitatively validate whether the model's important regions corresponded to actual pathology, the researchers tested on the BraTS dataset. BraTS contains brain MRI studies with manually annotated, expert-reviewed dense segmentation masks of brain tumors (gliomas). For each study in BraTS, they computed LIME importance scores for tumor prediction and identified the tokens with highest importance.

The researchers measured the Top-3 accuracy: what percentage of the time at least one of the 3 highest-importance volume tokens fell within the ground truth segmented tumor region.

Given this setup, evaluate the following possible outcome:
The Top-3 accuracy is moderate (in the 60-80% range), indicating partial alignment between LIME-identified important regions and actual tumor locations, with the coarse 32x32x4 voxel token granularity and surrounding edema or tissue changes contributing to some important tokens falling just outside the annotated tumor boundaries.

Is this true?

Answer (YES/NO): NO